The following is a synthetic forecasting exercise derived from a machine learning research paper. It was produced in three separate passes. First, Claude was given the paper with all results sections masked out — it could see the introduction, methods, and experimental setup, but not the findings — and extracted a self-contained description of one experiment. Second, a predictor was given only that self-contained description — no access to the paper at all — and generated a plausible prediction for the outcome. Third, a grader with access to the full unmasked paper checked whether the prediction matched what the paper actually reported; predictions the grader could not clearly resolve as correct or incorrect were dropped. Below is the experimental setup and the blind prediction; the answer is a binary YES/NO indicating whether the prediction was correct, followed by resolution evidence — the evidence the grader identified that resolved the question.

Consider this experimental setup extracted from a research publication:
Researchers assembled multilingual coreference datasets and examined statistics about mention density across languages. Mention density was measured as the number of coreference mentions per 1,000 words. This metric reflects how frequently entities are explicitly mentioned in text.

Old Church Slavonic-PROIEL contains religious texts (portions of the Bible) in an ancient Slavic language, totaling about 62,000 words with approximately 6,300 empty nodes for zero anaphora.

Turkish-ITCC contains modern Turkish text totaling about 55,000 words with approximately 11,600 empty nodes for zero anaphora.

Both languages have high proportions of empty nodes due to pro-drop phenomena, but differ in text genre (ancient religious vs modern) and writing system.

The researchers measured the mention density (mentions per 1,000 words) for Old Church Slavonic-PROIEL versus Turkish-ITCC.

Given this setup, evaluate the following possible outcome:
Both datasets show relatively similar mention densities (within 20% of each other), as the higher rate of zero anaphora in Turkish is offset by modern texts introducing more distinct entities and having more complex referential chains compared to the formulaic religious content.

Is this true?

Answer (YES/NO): YES